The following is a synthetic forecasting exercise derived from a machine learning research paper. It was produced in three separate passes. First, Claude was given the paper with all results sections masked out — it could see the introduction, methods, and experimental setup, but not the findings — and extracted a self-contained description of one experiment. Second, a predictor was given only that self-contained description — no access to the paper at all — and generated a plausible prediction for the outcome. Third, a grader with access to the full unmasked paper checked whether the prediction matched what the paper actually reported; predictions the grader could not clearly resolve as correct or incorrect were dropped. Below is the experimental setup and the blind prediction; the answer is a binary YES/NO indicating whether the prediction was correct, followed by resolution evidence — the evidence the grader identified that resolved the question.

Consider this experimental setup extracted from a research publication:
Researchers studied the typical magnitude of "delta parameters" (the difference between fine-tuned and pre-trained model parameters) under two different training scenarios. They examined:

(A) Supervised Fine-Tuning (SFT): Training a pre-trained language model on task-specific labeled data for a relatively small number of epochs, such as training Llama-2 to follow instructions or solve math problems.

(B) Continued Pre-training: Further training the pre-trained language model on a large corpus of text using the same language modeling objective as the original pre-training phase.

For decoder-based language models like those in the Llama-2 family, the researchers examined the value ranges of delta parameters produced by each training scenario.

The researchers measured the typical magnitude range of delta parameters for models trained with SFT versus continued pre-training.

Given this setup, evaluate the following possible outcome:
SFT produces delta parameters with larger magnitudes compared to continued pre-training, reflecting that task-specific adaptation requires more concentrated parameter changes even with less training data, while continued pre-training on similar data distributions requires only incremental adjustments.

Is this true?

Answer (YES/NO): NO